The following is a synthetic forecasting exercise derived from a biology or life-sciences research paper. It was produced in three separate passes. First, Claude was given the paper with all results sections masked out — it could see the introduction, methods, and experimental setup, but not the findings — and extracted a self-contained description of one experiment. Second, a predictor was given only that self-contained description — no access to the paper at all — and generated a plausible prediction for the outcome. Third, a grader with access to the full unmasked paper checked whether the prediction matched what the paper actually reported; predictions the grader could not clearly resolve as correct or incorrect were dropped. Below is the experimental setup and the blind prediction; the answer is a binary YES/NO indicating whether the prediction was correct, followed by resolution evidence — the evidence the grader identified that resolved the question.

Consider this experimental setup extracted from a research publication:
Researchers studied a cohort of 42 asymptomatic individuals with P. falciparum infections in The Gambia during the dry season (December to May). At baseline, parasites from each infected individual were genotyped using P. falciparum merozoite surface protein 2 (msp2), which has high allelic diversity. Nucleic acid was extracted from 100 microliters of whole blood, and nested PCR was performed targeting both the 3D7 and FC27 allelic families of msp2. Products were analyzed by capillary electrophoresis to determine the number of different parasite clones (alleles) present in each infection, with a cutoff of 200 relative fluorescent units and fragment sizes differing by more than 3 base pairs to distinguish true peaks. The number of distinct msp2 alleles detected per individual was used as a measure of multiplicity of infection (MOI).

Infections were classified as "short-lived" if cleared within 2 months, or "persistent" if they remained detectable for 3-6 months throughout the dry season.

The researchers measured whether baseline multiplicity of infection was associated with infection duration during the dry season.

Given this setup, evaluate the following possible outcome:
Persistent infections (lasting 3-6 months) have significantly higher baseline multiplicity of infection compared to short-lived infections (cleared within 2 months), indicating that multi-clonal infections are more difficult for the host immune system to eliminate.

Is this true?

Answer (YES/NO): YES